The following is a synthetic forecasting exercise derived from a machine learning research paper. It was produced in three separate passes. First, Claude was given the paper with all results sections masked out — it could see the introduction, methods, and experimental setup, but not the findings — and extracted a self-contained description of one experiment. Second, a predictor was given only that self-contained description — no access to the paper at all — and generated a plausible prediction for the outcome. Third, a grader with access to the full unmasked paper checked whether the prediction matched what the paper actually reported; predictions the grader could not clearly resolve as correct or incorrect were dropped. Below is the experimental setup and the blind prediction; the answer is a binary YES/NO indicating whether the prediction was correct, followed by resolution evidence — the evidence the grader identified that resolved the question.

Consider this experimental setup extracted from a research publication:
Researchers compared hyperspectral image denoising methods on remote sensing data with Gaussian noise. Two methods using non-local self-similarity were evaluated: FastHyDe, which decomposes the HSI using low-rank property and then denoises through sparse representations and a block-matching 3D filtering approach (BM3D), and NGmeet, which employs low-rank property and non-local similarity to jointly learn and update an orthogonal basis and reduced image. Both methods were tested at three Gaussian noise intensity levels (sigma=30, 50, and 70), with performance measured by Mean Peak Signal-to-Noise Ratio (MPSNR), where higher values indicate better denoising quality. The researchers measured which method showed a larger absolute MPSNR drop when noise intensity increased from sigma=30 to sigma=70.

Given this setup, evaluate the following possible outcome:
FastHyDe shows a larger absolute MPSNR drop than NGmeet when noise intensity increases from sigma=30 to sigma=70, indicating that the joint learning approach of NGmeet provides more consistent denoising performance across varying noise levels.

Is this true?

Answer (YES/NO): YES